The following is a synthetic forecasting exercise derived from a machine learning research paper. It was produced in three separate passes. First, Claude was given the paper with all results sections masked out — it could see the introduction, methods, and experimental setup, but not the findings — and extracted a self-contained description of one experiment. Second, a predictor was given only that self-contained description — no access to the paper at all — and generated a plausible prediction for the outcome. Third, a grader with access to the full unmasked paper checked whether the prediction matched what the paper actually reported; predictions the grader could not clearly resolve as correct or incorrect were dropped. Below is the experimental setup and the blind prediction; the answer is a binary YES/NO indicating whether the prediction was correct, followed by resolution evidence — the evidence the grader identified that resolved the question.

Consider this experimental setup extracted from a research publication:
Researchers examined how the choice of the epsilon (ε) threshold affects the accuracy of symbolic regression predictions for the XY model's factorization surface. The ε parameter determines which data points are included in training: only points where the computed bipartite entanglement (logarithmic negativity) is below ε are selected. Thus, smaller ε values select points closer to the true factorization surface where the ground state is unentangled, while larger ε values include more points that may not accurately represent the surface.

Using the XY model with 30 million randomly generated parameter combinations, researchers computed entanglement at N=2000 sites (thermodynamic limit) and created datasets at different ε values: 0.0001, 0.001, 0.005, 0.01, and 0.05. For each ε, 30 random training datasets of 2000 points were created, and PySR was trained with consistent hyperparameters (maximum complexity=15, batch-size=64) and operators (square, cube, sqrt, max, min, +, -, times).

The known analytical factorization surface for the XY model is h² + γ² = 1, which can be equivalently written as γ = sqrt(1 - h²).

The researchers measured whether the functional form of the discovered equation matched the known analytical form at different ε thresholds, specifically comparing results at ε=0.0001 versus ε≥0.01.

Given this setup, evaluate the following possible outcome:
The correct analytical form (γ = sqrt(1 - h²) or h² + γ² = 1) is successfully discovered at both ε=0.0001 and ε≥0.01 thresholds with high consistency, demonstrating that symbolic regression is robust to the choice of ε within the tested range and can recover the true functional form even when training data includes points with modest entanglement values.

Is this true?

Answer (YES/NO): NO